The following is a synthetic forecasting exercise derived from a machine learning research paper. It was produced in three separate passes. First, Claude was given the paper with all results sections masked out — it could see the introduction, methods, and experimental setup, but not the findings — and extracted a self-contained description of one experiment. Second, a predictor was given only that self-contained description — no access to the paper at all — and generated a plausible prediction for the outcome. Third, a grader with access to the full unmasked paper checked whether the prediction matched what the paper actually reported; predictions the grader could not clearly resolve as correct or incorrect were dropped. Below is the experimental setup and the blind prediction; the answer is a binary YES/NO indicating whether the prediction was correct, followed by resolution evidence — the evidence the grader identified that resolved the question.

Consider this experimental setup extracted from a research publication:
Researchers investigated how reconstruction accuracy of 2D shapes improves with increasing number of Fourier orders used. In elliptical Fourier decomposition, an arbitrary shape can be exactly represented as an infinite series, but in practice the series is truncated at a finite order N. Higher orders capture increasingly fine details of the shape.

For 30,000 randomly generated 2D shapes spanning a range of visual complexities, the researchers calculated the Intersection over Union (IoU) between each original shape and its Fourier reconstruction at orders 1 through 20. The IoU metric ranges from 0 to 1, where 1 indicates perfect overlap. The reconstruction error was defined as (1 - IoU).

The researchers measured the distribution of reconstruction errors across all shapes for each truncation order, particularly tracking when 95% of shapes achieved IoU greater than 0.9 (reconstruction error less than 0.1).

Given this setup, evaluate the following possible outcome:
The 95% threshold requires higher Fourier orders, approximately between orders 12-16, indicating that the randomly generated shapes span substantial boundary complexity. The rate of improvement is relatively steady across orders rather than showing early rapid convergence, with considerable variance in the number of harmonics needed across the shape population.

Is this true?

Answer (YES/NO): NO